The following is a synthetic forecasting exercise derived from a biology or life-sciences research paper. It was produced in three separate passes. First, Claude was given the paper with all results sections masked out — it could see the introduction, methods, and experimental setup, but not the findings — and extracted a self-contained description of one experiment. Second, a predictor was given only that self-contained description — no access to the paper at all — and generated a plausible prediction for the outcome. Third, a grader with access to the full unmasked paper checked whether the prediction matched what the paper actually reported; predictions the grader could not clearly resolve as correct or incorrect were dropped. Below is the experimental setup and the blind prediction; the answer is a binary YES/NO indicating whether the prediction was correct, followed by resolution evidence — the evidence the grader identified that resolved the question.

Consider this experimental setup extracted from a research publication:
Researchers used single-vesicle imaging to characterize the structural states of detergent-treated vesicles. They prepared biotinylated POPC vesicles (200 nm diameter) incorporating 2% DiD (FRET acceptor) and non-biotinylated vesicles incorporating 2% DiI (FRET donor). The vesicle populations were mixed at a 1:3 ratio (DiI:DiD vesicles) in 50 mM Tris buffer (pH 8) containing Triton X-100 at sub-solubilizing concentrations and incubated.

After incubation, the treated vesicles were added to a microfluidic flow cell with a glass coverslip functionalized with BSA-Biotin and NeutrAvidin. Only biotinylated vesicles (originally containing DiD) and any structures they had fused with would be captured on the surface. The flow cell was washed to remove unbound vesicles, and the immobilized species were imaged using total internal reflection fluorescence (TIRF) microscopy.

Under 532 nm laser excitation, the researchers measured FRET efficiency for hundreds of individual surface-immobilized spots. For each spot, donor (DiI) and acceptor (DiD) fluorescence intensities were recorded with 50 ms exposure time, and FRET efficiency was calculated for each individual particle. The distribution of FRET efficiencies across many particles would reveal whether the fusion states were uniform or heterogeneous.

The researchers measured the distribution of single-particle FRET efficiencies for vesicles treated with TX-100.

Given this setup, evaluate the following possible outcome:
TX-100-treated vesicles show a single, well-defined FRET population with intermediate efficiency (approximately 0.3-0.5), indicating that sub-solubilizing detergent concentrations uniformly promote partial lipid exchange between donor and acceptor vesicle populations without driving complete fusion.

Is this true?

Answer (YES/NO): NO